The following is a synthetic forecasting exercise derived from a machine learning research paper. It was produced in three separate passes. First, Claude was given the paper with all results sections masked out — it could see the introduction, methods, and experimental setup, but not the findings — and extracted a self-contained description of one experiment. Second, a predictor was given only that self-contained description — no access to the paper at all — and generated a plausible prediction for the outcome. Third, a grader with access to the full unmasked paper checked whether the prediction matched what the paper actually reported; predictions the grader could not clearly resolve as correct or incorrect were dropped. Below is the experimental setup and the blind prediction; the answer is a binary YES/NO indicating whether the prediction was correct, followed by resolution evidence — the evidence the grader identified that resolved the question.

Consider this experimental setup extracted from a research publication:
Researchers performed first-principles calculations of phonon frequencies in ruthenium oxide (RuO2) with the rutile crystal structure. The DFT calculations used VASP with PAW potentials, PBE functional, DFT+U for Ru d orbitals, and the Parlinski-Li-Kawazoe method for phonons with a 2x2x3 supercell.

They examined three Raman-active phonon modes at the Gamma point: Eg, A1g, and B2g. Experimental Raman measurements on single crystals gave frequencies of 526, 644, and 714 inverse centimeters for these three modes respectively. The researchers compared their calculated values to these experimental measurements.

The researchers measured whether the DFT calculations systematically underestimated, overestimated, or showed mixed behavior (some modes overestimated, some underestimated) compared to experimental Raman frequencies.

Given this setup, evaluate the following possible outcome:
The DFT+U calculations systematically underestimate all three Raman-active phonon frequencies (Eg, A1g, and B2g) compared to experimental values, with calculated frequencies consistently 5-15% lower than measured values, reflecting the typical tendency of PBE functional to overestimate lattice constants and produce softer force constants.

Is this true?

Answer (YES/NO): NO